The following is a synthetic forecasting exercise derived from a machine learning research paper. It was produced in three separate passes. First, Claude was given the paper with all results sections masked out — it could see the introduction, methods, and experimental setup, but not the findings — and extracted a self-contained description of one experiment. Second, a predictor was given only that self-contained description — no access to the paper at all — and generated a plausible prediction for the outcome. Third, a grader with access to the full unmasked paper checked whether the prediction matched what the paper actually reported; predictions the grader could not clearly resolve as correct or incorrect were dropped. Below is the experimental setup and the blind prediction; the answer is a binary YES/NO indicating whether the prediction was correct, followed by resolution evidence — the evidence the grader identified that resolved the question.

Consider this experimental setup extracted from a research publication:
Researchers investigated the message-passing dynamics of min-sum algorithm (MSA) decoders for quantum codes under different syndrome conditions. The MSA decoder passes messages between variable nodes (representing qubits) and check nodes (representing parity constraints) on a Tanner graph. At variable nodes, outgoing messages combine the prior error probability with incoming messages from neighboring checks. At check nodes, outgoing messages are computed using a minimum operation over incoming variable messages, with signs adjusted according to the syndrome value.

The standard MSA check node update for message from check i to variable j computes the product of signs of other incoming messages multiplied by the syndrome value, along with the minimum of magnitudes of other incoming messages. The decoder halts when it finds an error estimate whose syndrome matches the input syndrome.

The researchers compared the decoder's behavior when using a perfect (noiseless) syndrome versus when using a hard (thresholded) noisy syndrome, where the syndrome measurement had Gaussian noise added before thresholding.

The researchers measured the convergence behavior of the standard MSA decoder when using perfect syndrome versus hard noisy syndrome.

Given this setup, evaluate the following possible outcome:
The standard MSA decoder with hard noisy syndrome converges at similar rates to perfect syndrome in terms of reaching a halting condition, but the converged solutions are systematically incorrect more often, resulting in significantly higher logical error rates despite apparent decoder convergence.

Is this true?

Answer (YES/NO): NO